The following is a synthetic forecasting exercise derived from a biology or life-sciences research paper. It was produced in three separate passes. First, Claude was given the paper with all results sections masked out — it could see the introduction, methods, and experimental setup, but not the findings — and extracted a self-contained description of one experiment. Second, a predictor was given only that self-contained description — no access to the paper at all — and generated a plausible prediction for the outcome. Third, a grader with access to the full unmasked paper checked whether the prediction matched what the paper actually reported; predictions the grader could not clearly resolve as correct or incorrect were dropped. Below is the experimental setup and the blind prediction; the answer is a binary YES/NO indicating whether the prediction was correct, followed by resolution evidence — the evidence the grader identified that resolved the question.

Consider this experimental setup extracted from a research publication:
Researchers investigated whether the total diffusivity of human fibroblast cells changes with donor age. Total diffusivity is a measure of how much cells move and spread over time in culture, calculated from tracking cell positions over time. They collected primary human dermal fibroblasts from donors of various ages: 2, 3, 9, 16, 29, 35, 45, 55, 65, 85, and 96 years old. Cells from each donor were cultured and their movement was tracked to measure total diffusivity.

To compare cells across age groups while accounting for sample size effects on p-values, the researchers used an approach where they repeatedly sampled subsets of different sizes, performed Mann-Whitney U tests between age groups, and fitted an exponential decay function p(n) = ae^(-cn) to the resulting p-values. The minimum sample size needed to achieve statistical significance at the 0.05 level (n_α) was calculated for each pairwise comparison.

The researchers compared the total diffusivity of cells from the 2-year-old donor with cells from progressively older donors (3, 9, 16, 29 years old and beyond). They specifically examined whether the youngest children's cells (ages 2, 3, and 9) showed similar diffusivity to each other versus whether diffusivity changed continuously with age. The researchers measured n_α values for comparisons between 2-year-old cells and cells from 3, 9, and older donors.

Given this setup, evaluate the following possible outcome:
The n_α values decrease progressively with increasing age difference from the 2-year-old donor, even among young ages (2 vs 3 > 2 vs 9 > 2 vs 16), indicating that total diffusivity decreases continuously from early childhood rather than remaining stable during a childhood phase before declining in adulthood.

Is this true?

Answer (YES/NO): NO